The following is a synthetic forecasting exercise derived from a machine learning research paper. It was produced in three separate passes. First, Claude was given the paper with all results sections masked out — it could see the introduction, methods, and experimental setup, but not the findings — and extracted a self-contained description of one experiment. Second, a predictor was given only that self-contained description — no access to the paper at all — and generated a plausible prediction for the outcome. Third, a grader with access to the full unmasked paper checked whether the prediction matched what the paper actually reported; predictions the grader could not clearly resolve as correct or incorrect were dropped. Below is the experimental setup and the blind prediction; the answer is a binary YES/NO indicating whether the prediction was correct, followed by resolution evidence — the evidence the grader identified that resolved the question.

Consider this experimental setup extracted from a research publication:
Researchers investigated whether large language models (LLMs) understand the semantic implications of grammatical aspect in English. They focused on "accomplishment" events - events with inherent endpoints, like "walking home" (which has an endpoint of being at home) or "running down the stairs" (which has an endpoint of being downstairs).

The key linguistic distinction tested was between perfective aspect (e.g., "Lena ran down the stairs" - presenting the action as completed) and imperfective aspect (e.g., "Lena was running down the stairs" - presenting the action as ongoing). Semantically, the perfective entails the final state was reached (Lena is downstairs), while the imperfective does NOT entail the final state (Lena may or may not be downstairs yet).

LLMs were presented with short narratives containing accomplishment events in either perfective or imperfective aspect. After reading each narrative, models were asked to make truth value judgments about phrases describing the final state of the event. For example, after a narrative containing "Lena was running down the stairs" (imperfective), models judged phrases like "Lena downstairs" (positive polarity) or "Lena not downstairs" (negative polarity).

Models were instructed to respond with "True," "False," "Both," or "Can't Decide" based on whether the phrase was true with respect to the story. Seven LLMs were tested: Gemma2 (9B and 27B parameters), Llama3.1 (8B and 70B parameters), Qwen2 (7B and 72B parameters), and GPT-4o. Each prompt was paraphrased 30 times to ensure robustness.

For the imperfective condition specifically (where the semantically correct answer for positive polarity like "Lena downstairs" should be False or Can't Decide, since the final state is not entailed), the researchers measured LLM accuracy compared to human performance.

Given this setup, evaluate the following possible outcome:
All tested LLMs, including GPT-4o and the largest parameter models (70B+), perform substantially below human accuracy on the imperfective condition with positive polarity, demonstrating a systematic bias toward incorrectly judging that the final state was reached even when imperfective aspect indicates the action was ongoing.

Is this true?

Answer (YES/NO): YES